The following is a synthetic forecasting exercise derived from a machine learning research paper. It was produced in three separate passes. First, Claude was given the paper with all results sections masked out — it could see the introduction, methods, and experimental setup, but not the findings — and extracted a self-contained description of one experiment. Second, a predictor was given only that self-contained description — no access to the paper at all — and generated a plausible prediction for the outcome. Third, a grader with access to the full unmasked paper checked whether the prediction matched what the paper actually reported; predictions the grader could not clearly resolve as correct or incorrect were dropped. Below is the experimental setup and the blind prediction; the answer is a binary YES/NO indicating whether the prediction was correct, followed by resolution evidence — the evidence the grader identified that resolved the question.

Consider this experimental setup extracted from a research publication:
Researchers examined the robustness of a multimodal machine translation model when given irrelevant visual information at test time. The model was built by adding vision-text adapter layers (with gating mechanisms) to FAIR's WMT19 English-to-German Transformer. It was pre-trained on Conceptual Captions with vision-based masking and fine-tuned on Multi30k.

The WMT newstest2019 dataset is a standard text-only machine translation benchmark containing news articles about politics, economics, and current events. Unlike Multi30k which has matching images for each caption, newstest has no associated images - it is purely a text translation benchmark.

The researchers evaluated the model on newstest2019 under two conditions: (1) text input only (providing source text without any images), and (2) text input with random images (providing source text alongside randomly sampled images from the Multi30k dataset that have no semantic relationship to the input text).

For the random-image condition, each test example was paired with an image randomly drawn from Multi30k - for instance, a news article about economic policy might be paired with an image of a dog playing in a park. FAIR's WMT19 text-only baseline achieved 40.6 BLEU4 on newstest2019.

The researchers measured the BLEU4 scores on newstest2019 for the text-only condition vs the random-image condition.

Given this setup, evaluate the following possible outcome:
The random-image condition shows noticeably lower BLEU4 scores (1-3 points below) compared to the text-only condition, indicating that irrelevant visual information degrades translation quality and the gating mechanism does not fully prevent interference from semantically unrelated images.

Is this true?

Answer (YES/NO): NO